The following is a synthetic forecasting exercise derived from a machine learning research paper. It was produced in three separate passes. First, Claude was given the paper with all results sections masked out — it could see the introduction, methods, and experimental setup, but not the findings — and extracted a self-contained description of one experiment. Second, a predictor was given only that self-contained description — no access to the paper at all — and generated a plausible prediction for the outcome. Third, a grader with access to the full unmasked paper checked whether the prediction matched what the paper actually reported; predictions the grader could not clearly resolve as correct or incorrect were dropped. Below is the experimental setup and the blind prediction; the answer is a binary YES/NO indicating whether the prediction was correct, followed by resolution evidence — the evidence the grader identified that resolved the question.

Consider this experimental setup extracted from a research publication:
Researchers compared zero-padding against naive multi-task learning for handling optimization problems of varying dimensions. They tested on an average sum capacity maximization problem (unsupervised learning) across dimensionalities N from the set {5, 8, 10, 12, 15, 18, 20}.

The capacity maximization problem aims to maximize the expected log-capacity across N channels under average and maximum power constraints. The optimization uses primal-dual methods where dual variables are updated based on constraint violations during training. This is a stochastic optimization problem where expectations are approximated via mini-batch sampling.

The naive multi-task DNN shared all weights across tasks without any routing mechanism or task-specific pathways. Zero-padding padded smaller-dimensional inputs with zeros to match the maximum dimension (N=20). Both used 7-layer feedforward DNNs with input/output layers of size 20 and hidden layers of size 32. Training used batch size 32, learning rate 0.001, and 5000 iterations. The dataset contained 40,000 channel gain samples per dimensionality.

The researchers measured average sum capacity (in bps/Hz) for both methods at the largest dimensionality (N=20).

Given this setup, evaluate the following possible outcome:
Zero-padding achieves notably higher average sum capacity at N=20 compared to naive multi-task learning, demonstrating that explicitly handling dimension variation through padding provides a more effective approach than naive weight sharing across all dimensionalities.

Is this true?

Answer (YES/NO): NO